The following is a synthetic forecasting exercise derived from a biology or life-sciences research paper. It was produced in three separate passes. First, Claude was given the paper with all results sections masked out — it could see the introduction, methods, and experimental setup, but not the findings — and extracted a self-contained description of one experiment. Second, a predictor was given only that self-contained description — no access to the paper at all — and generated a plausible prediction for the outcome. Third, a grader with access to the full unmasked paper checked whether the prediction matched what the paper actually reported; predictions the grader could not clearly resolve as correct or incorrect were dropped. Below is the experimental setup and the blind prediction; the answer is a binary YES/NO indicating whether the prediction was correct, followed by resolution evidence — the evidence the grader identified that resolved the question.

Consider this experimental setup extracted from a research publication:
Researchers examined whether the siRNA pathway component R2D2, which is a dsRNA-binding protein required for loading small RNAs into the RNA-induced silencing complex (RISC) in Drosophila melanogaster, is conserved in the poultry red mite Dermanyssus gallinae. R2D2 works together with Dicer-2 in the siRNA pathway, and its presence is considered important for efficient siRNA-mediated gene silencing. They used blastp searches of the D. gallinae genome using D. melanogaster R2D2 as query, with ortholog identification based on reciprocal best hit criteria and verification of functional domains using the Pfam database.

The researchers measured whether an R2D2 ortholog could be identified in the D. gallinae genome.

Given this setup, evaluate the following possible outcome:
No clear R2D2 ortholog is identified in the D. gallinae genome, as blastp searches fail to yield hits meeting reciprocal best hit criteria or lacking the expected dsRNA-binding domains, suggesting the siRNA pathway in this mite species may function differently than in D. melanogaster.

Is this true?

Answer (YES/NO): YES